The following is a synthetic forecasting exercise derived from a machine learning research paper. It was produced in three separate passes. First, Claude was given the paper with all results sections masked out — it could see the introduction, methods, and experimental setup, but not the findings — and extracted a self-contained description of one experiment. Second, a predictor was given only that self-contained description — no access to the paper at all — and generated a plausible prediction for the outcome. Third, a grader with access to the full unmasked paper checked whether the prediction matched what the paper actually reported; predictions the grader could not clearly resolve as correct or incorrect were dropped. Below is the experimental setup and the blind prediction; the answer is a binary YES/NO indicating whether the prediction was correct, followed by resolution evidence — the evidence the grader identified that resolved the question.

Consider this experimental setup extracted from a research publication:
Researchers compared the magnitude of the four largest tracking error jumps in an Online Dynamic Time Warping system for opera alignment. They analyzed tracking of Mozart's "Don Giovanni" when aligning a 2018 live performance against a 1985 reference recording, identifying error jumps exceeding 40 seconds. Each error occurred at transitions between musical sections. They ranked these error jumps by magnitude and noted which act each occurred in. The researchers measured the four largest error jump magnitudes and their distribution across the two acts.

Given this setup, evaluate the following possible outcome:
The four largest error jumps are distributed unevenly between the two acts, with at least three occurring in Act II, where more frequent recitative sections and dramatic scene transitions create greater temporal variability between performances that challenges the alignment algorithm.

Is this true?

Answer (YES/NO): YES